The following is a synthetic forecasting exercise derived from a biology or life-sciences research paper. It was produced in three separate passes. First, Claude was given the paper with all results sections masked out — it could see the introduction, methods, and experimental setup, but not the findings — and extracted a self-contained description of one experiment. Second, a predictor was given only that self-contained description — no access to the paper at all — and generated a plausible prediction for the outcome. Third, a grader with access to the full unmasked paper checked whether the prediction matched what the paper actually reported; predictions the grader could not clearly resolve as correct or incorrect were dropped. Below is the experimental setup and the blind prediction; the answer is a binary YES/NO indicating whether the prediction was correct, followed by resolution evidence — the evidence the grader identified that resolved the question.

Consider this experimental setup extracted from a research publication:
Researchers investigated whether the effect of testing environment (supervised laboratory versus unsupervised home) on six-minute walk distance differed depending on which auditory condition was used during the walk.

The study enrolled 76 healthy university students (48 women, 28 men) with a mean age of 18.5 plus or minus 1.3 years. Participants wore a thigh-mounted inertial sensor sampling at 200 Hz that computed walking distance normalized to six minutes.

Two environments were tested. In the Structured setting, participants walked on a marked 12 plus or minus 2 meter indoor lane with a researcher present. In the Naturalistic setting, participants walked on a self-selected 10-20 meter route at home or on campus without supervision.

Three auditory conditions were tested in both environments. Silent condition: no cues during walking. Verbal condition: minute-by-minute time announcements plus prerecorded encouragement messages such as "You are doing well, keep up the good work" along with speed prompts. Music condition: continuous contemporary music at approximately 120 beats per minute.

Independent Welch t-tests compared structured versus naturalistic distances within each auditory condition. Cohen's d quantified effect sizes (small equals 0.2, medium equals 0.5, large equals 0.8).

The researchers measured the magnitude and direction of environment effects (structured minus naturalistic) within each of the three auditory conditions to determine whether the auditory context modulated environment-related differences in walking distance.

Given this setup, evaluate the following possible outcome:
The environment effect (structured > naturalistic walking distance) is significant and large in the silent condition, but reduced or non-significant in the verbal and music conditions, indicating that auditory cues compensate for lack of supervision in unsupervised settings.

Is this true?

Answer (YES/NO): NO